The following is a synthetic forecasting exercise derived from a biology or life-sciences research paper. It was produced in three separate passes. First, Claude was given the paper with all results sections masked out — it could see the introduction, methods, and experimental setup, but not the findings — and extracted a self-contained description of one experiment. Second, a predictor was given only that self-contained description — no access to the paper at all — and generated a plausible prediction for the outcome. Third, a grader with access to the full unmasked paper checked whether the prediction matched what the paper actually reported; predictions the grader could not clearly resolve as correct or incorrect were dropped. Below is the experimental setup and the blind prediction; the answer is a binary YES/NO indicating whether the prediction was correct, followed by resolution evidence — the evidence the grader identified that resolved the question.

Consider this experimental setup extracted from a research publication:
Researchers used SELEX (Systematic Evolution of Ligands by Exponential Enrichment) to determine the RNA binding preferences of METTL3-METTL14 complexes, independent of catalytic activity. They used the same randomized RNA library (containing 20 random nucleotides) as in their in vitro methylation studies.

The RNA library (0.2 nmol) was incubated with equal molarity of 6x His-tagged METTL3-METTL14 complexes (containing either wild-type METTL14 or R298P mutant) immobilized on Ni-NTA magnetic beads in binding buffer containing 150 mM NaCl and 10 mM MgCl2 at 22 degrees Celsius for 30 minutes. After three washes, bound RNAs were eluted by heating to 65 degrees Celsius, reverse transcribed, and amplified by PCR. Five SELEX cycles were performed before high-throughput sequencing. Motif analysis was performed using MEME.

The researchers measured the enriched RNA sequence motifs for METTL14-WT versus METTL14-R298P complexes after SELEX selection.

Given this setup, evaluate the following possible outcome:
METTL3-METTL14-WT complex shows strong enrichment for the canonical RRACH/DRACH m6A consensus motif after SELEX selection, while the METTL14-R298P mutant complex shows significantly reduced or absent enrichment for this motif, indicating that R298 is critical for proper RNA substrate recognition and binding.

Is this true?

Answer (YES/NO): NO